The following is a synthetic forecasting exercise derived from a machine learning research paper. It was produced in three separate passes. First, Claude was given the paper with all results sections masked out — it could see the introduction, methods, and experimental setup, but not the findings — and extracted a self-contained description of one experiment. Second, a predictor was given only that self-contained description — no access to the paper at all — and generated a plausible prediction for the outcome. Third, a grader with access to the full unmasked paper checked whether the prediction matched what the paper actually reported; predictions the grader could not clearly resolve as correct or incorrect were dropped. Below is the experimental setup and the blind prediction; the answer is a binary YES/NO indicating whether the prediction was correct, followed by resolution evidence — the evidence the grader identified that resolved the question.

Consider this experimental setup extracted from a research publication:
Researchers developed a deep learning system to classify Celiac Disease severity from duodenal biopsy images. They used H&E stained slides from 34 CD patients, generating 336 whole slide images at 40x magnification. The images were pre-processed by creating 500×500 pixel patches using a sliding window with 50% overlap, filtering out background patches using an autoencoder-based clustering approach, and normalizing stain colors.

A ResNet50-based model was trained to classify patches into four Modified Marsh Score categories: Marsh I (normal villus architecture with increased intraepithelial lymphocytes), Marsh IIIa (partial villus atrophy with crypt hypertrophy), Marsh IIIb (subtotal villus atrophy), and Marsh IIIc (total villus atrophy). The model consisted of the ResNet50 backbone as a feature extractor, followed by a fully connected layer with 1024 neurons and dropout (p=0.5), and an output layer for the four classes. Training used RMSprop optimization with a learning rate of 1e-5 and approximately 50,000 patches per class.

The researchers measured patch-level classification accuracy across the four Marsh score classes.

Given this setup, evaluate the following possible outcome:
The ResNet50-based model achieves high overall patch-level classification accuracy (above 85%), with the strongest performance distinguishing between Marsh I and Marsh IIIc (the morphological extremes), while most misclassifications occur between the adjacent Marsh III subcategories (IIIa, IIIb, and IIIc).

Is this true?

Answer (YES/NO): NO